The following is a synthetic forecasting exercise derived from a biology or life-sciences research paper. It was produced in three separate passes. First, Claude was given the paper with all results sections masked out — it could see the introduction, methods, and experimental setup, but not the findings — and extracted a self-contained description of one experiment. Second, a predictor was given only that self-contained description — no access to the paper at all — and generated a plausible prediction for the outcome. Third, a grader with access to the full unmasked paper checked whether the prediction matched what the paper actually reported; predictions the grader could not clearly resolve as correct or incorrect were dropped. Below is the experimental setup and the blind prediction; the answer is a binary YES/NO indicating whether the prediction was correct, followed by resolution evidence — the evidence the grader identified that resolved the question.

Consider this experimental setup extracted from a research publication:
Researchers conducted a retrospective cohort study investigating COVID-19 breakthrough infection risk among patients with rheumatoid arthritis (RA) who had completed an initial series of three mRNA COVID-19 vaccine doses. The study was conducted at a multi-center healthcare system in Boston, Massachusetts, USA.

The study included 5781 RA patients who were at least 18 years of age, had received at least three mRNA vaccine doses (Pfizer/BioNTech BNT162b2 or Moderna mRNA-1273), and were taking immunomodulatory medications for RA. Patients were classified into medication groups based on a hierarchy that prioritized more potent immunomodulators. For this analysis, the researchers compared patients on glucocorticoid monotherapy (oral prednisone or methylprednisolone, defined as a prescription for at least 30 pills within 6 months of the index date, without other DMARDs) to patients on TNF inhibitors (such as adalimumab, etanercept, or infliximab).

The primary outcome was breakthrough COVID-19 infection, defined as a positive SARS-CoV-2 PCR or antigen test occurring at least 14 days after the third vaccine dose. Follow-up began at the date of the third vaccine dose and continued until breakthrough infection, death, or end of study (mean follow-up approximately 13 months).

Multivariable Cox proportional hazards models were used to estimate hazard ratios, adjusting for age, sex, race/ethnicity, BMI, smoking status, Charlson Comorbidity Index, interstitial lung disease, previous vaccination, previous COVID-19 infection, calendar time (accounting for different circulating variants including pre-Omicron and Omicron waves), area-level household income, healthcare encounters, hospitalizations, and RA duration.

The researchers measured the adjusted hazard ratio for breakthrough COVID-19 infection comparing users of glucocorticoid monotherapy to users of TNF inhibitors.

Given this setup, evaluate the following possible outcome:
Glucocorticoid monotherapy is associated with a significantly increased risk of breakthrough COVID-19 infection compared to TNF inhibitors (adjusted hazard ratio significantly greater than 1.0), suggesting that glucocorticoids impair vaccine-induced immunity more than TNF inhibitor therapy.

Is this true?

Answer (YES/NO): YES